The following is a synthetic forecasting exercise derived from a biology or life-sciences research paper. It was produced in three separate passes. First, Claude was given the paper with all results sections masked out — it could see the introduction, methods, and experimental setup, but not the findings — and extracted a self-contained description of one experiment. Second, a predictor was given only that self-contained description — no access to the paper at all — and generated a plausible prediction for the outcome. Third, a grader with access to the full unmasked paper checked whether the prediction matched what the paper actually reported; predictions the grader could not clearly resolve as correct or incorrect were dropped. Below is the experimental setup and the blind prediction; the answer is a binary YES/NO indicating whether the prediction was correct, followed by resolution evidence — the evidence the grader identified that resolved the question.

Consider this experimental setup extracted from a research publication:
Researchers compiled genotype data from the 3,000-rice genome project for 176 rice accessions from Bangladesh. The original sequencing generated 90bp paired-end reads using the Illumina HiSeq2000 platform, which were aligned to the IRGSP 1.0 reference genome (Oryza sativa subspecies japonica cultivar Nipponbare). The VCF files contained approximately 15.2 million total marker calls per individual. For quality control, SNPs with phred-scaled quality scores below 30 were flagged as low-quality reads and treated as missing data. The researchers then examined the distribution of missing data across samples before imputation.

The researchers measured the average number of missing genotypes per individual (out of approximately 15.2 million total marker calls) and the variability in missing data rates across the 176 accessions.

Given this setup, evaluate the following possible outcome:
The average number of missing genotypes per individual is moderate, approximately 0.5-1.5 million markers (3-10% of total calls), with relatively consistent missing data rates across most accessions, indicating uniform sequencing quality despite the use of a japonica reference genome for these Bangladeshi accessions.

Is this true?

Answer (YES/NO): NO